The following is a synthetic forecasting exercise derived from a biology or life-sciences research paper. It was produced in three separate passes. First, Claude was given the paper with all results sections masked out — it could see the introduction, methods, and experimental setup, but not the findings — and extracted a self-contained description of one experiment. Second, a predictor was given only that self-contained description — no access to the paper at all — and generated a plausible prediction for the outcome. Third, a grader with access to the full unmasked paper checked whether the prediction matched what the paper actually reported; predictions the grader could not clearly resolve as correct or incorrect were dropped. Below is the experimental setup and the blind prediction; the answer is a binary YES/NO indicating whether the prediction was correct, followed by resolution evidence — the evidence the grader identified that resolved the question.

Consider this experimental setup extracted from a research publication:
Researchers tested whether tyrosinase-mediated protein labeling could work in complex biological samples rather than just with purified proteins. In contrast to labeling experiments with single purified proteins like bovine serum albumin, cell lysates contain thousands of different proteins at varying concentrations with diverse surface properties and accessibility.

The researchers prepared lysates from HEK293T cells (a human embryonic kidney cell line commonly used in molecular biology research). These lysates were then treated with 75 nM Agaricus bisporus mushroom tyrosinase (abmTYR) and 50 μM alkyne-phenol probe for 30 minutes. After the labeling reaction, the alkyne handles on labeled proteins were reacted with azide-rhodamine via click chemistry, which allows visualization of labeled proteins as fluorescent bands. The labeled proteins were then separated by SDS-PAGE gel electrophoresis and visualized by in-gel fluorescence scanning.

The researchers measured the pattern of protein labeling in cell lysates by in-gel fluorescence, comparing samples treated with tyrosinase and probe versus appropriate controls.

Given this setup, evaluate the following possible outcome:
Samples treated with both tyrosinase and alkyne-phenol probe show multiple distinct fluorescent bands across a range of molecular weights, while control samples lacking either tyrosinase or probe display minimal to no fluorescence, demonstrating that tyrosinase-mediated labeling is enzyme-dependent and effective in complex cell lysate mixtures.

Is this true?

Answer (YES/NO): YES